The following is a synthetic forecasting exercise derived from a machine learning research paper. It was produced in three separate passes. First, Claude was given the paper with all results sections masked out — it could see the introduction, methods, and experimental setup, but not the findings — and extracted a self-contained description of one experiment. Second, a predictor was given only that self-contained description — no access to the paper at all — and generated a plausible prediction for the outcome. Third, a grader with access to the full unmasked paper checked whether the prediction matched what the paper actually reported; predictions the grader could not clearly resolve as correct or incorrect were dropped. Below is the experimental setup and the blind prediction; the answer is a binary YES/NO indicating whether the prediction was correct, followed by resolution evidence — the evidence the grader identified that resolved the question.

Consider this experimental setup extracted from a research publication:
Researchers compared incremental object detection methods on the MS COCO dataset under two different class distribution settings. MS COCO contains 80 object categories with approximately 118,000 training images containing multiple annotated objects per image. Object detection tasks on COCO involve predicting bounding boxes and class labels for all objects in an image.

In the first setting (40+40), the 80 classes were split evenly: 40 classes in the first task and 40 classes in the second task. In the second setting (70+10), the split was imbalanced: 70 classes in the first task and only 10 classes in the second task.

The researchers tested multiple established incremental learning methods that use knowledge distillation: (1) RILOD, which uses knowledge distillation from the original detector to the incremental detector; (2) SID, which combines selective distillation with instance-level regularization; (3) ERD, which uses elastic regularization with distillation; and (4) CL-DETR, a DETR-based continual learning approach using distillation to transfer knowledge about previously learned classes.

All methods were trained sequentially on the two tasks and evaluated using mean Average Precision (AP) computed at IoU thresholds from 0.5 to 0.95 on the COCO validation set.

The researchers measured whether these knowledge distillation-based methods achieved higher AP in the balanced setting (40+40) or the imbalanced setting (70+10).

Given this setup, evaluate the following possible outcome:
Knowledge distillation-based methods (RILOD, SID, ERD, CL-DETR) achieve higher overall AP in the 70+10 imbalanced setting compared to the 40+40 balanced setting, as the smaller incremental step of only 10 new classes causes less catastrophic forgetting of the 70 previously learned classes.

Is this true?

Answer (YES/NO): NO